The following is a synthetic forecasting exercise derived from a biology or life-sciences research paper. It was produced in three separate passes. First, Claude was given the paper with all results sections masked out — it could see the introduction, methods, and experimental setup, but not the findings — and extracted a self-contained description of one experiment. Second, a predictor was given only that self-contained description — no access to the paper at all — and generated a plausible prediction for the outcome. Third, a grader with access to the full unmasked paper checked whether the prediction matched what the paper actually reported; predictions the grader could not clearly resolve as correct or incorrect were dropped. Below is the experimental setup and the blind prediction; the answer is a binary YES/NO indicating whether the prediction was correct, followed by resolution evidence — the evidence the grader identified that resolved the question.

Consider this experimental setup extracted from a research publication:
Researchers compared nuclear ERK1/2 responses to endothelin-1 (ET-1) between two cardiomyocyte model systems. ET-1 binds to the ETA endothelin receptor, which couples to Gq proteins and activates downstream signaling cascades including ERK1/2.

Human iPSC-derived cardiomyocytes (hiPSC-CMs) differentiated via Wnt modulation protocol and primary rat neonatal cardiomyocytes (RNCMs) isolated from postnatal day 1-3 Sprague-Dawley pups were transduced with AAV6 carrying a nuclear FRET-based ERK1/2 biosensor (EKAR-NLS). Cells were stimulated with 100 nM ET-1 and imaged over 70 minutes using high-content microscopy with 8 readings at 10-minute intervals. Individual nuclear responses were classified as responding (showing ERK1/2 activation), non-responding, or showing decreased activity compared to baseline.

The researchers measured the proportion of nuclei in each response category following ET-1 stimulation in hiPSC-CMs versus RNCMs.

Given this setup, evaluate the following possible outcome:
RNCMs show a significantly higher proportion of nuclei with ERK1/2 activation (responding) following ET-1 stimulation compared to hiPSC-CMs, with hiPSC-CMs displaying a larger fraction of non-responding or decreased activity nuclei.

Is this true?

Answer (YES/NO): NO